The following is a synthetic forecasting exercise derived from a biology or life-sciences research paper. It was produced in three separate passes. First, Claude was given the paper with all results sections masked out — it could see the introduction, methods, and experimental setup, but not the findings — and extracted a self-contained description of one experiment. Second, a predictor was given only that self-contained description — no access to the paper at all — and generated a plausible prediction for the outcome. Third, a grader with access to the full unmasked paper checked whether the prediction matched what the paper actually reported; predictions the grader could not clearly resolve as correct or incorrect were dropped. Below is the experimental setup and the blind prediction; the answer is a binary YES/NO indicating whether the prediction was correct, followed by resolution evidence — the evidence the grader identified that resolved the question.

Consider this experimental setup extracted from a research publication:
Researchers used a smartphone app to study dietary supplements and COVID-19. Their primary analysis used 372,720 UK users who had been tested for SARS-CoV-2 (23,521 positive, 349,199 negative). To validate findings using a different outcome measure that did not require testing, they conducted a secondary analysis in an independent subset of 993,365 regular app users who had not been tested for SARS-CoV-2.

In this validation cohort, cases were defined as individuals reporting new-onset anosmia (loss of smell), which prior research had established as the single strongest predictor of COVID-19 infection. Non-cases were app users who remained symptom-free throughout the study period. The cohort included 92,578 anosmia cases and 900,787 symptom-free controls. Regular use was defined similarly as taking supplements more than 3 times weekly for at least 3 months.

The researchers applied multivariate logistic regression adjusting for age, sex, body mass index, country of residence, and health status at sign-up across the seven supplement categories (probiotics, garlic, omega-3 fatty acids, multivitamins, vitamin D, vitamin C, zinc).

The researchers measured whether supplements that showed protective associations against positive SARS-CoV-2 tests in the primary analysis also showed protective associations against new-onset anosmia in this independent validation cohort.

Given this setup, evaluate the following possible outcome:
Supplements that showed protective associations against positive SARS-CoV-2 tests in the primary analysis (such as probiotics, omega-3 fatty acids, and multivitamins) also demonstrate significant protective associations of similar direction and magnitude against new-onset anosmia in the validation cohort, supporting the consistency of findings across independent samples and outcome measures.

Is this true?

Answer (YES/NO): NO